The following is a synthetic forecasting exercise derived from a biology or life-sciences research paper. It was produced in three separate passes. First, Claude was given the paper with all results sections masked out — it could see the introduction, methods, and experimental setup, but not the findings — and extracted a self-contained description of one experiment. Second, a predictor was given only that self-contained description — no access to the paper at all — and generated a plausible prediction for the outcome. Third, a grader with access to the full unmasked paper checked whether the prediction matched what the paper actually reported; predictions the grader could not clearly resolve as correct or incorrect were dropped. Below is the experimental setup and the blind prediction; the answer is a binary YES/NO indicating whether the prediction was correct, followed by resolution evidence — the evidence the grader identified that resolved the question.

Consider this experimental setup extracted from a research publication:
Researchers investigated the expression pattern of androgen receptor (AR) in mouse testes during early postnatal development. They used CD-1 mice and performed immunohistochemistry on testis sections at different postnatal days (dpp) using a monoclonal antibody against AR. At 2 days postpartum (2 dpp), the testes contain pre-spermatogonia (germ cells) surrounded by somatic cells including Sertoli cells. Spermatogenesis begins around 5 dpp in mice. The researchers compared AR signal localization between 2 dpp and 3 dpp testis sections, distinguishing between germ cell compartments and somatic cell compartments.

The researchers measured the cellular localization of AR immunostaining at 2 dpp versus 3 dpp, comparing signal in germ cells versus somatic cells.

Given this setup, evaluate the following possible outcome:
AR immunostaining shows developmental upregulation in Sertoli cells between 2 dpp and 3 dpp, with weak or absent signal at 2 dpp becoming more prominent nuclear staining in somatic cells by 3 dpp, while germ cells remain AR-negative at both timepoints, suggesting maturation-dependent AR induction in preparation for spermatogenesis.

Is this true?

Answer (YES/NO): NO